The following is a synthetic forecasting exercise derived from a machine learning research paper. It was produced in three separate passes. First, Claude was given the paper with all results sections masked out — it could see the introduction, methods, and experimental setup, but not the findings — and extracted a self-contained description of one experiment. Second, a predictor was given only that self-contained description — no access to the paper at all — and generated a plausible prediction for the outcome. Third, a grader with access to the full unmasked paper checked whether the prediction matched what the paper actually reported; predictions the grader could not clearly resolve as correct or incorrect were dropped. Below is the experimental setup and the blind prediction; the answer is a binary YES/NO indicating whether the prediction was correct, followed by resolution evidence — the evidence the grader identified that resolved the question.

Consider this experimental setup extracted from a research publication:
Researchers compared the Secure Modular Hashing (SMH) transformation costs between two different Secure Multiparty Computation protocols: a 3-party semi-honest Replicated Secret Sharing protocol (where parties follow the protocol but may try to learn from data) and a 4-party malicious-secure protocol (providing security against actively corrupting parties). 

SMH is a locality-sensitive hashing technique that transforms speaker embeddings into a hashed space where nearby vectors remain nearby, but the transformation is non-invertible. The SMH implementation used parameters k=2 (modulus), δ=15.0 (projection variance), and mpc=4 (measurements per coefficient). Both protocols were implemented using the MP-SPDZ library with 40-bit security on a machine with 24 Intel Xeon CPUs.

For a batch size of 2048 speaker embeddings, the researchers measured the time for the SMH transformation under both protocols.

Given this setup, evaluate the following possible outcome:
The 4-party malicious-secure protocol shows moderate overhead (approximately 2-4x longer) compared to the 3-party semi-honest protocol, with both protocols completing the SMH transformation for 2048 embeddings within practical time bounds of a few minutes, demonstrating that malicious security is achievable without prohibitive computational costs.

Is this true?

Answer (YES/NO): NO